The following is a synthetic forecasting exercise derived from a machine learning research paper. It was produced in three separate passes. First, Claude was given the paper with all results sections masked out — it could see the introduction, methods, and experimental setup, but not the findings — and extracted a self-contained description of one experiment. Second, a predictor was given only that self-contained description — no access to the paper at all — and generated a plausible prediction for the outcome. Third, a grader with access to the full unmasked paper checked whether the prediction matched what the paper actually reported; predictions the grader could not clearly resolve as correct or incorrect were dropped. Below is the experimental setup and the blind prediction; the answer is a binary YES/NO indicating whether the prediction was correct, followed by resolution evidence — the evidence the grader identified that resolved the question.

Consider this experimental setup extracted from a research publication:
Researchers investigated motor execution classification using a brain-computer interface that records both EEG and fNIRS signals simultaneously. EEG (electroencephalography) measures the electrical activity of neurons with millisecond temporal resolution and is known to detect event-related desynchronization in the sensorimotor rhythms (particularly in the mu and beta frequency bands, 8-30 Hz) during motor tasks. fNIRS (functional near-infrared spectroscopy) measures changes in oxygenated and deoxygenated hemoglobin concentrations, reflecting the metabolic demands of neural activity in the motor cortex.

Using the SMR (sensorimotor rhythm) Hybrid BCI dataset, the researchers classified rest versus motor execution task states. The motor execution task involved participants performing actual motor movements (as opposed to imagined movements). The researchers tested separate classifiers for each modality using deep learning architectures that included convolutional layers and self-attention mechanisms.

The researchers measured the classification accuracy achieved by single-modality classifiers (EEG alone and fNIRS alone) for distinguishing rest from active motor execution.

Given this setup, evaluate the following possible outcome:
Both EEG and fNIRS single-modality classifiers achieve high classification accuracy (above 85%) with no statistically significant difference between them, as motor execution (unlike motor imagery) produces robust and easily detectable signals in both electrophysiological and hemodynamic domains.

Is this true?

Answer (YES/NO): NO